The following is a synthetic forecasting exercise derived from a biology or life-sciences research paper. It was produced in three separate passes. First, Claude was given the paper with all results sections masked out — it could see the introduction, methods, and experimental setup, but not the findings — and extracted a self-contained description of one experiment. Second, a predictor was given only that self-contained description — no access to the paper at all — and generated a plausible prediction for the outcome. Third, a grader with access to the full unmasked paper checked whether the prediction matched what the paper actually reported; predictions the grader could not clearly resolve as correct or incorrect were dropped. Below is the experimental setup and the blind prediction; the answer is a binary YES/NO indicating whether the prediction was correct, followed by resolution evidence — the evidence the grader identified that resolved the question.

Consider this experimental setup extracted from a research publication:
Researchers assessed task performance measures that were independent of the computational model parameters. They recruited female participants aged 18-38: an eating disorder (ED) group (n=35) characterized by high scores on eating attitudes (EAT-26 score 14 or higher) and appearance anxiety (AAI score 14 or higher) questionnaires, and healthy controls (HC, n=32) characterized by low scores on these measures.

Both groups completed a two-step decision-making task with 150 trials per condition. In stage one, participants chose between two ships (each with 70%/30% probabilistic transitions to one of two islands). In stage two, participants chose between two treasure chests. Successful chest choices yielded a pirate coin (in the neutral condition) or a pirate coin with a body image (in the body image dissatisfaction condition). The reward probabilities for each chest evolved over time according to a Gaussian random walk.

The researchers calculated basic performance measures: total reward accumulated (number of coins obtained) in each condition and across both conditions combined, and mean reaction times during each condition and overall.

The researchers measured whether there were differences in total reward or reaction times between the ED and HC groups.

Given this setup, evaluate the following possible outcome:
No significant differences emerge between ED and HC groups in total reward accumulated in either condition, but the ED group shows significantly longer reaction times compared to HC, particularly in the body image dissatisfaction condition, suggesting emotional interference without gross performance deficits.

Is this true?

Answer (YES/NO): NO